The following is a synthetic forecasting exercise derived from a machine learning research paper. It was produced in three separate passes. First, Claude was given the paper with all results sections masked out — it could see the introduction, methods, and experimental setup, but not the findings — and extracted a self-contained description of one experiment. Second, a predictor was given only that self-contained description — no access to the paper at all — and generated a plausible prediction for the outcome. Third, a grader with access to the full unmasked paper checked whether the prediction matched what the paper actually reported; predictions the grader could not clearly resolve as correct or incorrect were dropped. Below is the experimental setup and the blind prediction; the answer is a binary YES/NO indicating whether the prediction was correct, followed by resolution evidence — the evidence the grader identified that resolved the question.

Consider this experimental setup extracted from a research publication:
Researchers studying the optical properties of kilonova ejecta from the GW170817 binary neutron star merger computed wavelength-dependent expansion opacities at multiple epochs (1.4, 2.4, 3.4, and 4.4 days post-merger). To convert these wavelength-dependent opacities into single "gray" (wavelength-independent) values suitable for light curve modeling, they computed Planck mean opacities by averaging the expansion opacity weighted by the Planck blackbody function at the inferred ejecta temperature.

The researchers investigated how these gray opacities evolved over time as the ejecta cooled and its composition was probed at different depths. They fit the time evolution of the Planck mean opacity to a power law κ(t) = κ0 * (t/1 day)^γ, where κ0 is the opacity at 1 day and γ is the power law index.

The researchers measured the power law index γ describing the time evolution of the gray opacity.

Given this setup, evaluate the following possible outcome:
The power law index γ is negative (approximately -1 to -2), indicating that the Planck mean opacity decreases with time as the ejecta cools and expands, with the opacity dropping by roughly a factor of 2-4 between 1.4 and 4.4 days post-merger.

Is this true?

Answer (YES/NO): NO